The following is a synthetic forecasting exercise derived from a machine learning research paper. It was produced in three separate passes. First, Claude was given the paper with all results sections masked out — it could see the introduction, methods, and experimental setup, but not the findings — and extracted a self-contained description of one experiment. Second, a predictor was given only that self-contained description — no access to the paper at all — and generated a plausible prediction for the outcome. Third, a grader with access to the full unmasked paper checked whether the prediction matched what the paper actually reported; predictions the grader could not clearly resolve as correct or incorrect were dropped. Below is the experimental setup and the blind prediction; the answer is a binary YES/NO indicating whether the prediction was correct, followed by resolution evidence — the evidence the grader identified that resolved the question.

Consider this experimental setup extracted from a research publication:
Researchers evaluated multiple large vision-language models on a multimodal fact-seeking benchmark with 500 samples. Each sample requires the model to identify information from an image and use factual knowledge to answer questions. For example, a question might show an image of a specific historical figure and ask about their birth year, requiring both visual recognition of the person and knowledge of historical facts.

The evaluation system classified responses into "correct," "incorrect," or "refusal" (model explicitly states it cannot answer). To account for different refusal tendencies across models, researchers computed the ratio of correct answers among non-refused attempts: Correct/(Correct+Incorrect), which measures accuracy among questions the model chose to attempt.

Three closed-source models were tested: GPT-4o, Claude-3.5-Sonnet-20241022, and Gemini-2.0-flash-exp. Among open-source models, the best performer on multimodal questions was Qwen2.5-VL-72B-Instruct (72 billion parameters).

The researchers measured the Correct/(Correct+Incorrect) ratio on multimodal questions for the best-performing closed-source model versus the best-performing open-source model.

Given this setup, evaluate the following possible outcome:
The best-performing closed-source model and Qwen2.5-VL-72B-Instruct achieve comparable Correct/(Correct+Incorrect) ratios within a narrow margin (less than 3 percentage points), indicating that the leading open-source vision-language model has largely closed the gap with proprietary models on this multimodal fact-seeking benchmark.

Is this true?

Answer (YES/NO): NO